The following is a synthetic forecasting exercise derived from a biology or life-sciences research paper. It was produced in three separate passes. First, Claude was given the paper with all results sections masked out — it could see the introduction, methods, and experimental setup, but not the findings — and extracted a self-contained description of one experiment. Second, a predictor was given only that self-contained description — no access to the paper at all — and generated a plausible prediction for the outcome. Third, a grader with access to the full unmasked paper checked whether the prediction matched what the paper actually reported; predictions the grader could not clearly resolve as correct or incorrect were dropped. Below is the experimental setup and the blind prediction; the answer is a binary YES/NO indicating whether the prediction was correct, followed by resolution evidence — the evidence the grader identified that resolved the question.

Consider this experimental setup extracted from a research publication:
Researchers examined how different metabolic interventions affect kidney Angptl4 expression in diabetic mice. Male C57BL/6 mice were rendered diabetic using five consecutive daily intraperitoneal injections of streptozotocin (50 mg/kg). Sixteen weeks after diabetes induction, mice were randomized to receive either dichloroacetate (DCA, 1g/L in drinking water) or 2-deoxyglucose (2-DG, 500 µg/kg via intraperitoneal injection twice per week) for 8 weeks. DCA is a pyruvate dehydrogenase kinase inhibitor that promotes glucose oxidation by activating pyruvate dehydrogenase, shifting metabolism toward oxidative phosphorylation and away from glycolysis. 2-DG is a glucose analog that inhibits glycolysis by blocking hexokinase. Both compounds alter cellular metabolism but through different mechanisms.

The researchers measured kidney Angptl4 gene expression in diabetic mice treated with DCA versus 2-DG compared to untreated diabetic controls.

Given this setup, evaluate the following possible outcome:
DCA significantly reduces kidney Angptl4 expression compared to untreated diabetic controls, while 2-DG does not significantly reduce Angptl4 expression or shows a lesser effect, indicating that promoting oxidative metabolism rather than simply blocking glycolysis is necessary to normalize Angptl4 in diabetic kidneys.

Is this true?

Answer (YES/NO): NO